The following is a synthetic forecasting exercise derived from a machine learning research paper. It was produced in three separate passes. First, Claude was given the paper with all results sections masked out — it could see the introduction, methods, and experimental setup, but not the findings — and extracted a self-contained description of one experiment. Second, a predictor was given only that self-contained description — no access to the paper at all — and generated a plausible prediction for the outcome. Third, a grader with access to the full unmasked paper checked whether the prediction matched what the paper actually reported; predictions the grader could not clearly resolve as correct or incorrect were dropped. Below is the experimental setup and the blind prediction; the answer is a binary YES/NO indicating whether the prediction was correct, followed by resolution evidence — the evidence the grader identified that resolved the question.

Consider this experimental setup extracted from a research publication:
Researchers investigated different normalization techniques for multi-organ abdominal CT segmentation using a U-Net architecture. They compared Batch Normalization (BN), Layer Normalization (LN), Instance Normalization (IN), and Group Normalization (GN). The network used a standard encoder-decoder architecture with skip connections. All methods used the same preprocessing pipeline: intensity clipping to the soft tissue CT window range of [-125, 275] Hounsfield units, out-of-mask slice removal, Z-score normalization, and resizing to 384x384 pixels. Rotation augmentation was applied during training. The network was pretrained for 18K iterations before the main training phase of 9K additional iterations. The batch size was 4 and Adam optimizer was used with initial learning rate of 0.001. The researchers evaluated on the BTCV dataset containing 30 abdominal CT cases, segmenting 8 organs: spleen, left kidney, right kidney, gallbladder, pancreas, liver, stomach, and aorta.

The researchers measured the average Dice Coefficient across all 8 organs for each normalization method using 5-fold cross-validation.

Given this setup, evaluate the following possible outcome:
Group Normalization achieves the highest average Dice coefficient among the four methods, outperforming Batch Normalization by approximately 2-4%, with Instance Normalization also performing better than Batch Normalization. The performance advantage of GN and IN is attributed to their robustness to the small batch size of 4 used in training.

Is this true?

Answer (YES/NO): NO